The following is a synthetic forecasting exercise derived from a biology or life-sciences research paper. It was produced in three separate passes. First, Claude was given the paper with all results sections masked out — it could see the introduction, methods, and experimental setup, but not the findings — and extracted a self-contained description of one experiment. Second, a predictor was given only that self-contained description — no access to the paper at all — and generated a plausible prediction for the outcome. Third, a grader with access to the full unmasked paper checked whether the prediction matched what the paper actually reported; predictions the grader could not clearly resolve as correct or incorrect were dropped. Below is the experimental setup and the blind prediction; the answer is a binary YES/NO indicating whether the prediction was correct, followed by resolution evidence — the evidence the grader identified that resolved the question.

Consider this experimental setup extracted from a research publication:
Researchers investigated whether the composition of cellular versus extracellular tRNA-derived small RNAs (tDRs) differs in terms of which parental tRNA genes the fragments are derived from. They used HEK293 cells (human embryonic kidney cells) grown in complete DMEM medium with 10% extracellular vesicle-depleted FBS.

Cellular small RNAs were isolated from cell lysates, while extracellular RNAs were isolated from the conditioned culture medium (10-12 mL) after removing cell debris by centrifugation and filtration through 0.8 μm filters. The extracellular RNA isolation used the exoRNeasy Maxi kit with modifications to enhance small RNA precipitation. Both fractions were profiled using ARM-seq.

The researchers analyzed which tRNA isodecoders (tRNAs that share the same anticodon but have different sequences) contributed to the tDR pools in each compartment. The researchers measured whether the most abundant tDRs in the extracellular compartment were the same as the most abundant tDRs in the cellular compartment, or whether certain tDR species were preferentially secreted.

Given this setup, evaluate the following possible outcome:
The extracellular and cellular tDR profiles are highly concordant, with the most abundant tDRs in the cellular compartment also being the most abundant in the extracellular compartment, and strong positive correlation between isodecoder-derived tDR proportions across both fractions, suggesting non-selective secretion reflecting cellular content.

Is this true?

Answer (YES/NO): NO